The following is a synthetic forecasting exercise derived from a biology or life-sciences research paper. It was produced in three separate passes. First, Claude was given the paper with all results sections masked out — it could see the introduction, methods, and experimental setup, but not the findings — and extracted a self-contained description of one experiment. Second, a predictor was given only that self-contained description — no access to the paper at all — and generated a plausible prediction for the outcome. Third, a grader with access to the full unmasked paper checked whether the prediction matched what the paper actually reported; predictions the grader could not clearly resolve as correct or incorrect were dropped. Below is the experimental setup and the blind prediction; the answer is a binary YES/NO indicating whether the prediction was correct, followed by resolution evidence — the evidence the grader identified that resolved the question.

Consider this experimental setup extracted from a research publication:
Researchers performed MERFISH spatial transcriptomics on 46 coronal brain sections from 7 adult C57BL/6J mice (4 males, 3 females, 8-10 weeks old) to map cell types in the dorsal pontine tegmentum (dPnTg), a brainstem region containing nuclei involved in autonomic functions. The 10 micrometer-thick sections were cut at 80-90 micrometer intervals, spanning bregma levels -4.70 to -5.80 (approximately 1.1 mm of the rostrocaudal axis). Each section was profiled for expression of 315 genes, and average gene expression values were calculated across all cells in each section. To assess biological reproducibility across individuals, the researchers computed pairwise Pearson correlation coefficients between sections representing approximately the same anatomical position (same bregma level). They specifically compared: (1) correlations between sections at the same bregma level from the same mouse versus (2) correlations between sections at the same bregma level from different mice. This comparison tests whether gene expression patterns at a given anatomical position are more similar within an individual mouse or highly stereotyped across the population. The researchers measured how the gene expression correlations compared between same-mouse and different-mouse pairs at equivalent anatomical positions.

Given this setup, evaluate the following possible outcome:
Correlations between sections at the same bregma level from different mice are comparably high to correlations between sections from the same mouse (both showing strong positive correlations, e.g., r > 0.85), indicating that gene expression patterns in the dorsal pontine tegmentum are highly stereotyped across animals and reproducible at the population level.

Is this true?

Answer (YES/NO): YES